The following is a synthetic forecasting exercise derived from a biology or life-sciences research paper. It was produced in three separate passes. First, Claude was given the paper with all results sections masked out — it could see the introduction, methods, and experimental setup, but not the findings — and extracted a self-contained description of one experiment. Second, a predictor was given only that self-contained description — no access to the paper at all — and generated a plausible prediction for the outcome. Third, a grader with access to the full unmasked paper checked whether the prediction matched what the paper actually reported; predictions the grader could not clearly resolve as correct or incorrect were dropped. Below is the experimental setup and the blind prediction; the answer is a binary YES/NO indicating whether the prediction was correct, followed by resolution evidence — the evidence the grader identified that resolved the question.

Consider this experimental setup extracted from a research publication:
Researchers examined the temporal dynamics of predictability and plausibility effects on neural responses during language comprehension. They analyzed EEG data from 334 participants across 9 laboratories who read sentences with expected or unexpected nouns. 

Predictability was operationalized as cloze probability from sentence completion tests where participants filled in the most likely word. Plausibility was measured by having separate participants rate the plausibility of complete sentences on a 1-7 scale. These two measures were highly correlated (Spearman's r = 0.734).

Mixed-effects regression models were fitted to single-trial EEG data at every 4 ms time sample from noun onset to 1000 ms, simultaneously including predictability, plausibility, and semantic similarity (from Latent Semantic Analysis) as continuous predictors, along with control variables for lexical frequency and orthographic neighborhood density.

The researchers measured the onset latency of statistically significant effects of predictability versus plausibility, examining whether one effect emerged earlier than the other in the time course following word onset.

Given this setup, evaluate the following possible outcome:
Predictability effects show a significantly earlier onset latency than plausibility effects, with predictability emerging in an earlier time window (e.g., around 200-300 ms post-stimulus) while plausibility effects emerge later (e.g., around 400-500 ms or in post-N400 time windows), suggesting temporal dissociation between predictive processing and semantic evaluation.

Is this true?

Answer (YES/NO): NO